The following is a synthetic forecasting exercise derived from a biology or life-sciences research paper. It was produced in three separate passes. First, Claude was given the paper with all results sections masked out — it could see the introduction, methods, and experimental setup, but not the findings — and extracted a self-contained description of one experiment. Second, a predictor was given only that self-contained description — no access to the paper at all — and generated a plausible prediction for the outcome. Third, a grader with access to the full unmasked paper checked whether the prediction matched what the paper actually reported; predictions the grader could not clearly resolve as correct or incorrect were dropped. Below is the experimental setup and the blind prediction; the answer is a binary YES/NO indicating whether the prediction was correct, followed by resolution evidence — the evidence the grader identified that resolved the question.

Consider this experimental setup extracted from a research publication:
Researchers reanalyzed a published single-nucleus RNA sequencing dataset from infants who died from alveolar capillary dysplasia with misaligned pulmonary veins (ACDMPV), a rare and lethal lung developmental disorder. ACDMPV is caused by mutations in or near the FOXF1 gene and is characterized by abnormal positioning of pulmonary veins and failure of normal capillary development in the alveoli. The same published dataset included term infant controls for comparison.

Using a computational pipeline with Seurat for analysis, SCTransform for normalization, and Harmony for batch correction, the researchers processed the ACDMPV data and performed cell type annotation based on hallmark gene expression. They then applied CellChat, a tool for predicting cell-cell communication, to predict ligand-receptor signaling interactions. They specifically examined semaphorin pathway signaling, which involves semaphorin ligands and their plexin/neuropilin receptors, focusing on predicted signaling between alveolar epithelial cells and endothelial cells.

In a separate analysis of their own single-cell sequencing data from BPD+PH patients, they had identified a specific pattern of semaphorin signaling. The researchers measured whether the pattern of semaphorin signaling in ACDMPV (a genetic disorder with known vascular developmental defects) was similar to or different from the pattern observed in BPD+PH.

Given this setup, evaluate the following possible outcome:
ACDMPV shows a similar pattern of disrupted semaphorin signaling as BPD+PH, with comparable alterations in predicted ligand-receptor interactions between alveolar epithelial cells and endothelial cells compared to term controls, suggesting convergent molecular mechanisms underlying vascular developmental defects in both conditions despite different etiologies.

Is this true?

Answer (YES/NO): NO